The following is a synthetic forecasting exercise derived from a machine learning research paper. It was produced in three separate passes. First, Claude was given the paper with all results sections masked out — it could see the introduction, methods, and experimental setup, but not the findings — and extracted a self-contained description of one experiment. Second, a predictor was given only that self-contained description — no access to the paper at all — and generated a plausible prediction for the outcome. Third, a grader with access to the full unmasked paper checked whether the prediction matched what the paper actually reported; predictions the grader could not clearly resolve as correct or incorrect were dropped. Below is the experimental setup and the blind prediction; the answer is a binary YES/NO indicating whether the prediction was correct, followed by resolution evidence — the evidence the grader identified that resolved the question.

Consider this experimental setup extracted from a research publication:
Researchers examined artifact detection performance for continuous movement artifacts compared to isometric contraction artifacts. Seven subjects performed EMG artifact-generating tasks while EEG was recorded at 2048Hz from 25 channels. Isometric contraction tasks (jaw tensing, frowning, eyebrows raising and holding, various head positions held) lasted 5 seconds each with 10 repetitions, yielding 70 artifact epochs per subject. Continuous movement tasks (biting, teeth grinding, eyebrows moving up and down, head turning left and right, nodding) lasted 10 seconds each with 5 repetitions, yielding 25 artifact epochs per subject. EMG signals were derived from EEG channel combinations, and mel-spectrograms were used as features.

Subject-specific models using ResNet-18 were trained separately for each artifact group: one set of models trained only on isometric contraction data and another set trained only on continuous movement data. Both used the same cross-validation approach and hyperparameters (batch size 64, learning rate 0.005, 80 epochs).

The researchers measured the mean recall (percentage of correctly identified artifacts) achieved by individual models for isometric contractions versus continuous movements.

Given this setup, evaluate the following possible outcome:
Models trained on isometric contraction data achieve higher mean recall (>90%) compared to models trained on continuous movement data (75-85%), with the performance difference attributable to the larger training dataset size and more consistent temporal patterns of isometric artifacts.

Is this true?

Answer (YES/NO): NO